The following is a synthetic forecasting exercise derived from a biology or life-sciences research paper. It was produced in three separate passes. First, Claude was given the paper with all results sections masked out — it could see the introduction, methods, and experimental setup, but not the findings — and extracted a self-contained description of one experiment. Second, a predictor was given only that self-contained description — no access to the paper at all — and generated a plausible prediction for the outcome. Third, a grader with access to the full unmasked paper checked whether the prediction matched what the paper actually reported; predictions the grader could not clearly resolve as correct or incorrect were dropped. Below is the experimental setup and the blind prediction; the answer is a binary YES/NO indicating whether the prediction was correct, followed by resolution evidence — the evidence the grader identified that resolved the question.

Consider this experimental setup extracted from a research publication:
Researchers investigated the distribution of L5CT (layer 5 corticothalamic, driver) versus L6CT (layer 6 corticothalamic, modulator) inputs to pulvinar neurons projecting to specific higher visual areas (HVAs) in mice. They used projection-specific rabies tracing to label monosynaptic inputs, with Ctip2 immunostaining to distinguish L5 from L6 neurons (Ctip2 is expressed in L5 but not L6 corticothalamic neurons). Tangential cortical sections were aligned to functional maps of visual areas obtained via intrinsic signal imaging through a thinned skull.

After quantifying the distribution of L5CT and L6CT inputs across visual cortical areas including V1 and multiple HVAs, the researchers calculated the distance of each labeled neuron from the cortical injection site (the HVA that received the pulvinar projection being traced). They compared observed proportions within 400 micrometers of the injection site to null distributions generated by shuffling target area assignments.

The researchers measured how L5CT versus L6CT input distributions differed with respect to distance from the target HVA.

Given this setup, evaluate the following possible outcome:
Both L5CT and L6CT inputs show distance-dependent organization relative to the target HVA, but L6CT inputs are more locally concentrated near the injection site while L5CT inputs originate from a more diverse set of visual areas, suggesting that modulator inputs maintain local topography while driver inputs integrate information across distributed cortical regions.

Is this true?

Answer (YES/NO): NO